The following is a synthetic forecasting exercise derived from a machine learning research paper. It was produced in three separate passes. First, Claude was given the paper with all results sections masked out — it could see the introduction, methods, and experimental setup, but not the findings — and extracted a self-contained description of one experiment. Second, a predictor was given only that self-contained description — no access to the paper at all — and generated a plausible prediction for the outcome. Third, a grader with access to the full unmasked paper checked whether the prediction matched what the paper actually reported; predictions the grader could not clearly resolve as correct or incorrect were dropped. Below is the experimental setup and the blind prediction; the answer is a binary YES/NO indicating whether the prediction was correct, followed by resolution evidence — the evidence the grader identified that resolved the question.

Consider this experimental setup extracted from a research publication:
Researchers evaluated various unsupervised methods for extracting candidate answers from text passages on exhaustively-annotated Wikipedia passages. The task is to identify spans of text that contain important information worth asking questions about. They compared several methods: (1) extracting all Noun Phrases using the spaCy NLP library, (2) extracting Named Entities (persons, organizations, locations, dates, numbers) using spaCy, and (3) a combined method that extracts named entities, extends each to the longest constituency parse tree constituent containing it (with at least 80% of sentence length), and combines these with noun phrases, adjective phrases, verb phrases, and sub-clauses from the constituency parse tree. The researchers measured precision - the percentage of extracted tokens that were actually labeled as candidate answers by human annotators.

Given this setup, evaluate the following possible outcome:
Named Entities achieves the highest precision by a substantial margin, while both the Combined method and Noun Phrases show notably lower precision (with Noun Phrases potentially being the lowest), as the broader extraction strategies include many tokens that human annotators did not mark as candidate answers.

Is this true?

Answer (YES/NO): NO